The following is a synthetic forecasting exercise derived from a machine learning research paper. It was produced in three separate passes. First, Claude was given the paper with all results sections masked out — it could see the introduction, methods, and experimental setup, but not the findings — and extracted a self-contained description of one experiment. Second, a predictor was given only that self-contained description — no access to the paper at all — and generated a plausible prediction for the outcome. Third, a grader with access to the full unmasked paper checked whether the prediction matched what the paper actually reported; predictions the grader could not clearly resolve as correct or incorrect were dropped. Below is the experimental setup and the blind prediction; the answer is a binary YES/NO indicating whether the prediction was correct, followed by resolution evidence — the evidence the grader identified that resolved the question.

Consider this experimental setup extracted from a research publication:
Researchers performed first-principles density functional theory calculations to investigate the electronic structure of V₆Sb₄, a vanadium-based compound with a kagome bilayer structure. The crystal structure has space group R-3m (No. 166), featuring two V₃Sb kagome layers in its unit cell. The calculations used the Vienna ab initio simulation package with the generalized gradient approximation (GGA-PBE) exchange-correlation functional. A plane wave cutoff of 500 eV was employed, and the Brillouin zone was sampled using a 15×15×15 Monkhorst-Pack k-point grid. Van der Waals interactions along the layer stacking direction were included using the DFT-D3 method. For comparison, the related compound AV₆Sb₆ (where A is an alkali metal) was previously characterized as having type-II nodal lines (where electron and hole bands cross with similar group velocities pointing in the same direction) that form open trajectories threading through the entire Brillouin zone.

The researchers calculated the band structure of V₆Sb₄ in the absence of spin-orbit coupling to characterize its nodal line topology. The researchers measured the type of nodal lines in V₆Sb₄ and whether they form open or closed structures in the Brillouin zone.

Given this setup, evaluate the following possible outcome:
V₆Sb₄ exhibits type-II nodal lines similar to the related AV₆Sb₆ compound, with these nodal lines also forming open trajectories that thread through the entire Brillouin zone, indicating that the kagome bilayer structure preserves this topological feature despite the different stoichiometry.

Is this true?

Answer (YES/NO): NO